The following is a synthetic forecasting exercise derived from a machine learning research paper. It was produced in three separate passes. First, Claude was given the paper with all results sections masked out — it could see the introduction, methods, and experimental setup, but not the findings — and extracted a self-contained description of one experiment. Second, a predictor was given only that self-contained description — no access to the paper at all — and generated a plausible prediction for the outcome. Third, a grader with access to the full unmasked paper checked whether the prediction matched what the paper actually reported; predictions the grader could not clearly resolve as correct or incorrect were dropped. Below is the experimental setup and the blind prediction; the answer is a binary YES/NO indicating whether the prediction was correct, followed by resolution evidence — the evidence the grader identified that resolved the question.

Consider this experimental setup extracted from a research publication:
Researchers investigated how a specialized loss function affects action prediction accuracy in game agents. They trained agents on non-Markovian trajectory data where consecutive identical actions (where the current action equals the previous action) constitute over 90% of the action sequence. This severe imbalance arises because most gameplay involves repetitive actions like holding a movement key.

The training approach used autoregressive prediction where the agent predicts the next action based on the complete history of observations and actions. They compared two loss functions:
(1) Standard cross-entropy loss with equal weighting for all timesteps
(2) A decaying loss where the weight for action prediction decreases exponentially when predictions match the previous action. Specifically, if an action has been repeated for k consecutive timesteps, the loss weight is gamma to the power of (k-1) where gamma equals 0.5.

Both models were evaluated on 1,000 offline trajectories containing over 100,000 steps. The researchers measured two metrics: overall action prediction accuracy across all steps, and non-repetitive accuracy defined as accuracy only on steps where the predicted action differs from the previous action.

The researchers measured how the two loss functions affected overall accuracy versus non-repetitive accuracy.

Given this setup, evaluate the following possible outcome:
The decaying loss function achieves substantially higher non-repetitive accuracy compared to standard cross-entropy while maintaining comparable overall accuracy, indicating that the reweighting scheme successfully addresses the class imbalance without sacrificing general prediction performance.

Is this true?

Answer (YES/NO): NO